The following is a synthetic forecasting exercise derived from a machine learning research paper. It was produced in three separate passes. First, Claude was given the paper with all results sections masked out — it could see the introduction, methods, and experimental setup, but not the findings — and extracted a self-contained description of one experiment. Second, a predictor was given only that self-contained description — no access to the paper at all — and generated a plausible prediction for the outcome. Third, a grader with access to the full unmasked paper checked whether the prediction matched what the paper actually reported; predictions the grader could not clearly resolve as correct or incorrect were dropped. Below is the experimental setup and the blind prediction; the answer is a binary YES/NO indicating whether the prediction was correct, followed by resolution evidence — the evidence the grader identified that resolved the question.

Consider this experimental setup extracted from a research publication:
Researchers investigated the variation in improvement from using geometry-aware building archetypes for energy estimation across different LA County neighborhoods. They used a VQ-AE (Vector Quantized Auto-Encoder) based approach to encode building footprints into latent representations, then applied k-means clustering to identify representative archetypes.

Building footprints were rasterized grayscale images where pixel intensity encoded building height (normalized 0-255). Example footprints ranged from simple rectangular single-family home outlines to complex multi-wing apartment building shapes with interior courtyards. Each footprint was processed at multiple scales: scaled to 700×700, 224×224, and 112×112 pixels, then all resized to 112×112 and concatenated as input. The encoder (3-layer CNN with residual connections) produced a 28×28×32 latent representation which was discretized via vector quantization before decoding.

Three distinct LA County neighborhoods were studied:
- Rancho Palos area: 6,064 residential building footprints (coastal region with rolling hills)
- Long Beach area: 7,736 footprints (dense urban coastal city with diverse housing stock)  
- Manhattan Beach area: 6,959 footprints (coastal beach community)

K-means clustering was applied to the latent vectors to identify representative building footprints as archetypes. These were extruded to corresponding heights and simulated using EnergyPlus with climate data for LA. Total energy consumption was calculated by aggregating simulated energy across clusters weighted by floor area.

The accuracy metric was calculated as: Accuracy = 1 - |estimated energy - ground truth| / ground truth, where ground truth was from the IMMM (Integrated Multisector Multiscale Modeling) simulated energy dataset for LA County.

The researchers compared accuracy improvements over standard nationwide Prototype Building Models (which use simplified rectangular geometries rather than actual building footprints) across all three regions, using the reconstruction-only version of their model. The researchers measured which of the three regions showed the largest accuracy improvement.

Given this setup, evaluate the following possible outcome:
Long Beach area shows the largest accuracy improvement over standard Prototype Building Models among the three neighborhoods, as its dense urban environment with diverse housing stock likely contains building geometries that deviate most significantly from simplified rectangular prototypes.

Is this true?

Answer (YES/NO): YES